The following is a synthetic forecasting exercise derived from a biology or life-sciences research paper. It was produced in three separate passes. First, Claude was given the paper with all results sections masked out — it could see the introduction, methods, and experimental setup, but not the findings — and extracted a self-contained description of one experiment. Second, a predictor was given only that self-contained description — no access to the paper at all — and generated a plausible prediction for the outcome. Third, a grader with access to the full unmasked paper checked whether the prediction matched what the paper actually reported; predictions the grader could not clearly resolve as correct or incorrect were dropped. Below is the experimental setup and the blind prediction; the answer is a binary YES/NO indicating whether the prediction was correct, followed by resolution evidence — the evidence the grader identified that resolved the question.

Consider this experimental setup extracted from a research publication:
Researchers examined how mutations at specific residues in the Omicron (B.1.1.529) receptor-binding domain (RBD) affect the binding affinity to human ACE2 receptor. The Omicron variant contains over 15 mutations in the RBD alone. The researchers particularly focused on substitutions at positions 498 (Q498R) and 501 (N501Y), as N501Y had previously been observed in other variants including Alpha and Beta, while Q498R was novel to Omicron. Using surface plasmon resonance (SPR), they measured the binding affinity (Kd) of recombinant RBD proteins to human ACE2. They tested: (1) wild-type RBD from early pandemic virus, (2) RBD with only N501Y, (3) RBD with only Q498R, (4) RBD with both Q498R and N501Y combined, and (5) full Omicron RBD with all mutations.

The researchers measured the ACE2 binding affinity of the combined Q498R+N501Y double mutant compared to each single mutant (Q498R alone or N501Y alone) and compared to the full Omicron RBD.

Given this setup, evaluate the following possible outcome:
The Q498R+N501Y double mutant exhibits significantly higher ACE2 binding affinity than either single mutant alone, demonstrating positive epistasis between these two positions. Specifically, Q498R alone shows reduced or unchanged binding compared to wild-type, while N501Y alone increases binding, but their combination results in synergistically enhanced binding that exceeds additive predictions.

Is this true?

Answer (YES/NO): YES